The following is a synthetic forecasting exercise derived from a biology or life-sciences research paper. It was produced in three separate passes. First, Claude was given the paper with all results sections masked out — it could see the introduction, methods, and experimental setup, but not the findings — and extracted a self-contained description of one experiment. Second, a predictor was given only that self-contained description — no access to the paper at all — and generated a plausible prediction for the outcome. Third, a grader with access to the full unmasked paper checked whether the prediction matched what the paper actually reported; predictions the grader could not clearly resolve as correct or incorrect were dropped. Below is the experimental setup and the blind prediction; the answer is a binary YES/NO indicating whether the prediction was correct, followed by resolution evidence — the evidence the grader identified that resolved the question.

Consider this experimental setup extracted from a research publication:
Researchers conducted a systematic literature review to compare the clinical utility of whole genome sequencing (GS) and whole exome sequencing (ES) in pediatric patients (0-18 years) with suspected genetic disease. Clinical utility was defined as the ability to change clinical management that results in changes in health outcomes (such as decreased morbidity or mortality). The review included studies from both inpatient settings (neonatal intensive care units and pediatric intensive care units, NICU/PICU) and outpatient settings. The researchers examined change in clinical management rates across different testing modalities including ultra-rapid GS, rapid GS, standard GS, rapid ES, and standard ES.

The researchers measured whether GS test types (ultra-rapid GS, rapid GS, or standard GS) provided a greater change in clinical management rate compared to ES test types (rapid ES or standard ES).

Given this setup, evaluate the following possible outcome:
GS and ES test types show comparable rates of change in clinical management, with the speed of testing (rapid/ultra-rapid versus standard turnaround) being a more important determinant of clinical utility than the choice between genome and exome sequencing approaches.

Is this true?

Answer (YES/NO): YES